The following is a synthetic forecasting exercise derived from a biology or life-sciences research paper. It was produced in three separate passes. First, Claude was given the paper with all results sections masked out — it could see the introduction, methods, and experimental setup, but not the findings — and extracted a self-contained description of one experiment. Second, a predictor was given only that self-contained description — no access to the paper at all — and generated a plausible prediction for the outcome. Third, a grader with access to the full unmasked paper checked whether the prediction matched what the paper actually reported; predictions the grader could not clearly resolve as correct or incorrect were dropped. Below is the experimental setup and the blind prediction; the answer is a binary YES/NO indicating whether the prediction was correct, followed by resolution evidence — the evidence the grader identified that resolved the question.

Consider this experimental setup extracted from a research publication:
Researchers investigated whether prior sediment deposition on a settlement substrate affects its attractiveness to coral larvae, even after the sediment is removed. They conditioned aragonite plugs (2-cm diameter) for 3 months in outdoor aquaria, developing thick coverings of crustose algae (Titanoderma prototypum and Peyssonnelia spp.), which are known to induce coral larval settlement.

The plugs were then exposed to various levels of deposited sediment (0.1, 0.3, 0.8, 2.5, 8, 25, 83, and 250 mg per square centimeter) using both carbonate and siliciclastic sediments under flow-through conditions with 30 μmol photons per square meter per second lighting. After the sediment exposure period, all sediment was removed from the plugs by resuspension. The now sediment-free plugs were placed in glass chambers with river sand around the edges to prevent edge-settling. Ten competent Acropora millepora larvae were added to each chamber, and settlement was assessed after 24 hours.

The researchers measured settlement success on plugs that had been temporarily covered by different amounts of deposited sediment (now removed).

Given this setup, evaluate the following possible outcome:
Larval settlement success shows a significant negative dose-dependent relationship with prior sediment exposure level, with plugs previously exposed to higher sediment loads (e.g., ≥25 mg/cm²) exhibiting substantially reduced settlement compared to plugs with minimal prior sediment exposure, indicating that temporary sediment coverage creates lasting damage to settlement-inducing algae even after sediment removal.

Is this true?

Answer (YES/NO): YES